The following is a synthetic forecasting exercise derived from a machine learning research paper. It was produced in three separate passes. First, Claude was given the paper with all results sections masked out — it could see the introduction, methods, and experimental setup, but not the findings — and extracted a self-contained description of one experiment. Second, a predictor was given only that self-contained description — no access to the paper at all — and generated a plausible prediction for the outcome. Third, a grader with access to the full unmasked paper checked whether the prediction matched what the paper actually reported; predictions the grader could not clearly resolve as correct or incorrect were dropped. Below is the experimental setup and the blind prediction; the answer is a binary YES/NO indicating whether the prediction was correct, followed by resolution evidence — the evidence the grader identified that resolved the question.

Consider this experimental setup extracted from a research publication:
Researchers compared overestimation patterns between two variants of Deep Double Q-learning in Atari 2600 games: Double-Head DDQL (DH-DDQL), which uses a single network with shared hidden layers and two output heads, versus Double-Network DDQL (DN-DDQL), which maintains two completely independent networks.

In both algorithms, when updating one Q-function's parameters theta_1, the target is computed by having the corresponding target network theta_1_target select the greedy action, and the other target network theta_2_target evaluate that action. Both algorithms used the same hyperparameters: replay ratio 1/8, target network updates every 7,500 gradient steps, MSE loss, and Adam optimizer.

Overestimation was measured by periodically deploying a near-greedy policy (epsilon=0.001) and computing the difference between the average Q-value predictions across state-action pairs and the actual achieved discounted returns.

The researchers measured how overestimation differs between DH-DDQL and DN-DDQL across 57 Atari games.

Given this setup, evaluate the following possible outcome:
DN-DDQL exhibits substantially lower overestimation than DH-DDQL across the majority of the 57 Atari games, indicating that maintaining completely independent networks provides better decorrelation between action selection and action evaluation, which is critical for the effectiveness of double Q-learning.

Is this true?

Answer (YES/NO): YES